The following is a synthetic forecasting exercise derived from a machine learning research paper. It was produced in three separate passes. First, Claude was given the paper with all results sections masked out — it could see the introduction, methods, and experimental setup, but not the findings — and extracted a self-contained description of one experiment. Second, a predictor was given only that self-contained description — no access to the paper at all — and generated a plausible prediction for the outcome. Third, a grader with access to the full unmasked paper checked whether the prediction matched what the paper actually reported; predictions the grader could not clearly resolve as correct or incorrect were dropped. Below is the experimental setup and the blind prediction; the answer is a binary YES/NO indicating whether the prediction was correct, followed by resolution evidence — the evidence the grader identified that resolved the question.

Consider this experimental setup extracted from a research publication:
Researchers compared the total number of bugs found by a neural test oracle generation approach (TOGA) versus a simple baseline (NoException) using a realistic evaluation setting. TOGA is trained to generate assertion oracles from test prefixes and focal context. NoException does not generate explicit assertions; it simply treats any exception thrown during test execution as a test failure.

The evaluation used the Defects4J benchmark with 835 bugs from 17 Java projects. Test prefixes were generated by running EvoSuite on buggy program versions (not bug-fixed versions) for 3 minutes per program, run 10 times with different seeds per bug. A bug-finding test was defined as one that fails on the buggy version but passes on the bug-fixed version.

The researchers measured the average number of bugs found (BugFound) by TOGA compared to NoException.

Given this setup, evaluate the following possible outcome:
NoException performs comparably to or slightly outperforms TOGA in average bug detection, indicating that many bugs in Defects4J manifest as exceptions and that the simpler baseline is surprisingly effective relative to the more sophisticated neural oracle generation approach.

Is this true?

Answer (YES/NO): NO